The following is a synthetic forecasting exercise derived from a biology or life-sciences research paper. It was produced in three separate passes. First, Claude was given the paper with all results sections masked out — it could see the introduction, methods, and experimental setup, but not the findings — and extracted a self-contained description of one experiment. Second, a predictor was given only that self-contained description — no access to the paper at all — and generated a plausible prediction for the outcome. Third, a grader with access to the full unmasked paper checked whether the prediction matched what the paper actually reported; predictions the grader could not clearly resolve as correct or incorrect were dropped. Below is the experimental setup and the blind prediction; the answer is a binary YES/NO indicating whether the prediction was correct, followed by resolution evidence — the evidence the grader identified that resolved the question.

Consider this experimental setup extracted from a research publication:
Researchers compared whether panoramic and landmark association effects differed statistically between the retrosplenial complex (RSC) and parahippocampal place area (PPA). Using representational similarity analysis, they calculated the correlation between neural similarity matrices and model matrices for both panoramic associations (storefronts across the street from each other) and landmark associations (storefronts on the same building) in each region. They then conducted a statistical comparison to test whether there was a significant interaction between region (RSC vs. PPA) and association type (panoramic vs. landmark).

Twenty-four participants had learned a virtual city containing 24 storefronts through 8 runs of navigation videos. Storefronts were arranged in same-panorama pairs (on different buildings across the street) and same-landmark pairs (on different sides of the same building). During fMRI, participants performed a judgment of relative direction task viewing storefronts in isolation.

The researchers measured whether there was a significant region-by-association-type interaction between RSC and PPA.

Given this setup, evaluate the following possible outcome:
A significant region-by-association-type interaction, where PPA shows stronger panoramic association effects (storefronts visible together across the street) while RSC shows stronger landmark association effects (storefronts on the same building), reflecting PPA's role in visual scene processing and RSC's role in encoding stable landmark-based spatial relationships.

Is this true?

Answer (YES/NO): NO